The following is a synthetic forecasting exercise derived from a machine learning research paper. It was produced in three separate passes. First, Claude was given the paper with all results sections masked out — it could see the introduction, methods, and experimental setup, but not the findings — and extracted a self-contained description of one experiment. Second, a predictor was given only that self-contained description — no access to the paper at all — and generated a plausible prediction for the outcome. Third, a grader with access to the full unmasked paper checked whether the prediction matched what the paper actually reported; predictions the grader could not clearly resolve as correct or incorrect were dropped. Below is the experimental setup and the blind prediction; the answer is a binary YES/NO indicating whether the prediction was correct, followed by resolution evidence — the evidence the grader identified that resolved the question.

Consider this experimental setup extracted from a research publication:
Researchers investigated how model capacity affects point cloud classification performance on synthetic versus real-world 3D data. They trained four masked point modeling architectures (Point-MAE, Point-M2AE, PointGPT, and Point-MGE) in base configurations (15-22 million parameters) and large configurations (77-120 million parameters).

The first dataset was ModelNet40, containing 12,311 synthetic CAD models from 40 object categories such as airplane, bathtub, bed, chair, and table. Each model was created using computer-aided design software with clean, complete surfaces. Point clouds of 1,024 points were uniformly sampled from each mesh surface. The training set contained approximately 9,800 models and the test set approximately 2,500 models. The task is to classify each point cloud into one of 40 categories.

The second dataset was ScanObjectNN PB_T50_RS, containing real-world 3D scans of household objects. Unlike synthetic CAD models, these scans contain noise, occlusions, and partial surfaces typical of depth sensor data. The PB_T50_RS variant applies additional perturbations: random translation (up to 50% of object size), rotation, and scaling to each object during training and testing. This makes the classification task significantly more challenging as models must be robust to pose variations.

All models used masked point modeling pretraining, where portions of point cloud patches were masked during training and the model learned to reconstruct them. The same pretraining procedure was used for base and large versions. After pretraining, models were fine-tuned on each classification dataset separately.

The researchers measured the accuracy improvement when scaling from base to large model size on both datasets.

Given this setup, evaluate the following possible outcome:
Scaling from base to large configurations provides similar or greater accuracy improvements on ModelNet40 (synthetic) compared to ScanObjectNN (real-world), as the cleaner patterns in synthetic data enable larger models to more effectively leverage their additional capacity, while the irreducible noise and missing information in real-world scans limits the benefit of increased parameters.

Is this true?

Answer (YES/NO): NO